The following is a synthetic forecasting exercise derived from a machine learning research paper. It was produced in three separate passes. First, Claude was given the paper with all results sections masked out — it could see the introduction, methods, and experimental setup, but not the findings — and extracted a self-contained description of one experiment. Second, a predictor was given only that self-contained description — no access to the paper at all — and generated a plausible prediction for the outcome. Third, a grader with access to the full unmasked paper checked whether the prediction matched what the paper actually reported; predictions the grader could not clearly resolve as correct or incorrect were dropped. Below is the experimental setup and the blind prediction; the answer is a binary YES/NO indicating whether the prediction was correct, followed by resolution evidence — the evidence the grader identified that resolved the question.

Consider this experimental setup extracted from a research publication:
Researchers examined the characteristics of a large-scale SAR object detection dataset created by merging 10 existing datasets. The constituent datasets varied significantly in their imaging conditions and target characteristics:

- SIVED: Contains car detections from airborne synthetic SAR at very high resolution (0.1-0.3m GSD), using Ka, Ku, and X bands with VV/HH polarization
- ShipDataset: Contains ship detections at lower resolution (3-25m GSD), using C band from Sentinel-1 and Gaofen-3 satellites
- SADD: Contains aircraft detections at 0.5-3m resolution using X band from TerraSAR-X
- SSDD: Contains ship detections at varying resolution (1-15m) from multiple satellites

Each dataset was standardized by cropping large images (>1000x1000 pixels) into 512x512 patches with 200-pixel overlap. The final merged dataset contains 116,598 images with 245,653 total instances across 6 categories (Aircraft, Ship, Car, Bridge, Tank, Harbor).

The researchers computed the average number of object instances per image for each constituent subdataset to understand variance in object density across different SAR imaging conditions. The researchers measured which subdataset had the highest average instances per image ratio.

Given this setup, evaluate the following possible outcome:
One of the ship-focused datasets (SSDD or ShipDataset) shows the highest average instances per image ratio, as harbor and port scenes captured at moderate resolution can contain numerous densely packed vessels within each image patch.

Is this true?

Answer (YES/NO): NO